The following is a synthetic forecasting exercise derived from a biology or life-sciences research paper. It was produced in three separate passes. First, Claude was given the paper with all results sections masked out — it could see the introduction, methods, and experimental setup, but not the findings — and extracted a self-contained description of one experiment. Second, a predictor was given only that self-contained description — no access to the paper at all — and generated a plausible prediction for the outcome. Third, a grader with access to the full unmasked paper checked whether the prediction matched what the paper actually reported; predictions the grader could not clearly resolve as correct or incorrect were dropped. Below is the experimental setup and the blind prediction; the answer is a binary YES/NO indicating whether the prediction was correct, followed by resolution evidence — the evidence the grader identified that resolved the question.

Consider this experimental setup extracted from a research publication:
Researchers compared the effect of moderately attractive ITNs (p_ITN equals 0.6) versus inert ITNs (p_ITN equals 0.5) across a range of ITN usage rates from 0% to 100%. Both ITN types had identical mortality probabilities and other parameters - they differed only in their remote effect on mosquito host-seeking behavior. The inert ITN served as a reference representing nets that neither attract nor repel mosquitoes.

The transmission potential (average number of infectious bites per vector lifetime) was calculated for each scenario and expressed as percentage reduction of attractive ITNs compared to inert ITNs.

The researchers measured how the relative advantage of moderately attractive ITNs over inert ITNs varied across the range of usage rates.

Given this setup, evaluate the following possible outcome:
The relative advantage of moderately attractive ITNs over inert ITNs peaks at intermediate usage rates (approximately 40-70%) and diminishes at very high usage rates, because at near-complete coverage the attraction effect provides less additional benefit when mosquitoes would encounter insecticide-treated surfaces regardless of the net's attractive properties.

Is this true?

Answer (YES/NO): NO